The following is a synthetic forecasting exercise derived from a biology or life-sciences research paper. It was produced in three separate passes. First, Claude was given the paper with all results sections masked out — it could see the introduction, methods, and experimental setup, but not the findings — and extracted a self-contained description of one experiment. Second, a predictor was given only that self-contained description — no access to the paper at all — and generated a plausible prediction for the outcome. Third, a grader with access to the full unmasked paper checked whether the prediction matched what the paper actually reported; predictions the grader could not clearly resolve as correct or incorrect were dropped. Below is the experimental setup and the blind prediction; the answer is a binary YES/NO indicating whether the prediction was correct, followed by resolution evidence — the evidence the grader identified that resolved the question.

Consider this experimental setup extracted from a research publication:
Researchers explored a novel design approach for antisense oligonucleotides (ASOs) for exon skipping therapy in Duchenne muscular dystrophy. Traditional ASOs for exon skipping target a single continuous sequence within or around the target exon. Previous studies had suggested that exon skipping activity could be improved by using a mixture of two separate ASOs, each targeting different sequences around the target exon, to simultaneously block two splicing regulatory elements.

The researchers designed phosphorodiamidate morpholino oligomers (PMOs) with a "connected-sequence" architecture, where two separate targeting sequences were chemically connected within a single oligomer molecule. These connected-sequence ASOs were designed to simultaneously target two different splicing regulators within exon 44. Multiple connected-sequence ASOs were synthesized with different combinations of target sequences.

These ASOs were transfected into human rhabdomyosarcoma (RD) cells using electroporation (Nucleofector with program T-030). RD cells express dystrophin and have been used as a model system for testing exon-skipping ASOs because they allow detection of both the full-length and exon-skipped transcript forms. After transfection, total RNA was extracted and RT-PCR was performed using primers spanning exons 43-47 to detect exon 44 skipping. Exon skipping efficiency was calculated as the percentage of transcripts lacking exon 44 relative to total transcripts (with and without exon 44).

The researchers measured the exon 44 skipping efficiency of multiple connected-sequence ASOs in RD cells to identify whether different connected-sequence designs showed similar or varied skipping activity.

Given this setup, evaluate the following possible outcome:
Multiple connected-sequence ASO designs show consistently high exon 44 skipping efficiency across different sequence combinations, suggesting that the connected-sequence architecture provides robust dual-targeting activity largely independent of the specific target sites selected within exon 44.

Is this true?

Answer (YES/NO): NO